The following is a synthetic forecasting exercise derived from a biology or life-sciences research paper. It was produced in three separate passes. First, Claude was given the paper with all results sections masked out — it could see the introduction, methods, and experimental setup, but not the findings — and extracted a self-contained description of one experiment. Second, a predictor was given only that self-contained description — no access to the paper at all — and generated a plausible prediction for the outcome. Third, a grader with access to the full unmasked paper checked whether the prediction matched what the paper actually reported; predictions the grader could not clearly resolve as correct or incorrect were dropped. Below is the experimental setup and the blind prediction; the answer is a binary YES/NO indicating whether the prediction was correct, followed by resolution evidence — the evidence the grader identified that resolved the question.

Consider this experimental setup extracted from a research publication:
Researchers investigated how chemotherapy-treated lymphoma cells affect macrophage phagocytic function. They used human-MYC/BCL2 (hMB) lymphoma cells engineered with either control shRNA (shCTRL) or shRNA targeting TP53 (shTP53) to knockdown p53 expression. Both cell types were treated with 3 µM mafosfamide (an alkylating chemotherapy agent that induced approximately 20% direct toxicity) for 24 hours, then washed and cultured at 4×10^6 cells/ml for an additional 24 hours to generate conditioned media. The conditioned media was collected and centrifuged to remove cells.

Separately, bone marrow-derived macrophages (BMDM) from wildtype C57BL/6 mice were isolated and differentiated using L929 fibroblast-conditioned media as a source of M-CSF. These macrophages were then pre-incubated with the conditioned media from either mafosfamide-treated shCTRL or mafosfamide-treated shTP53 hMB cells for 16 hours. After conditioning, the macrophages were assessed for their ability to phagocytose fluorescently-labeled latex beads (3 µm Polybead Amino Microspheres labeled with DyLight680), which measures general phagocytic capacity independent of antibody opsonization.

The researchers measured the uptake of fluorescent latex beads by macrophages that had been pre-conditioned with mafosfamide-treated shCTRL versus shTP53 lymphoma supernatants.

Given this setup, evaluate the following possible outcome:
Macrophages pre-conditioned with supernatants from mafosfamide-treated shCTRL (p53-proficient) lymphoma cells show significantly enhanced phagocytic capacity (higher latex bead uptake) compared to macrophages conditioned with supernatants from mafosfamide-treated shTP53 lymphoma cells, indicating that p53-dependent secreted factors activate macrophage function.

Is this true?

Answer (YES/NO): NO